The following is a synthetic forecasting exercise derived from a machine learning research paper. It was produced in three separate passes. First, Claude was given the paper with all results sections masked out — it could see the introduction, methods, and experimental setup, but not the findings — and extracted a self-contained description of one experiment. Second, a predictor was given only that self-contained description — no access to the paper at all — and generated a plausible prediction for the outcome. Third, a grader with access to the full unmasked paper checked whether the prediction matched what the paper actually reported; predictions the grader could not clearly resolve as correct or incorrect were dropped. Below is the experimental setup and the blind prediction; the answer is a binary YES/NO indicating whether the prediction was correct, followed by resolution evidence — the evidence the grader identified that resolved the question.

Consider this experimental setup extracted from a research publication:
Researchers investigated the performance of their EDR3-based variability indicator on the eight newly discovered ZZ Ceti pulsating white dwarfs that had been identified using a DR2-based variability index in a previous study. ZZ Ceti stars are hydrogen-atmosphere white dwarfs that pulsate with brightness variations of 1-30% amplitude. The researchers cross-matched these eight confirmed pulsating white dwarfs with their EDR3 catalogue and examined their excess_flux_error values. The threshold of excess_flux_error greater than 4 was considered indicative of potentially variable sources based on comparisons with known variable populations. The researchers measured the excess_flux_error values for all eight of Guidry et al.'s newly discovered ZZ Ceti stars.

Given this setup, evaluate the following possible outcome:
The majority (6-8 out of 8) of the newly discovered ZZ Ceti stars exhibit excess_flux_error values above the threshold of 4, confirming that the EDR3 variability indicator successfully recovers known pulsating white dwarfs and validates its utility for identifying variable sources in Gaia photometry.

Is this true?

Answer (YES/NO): YES